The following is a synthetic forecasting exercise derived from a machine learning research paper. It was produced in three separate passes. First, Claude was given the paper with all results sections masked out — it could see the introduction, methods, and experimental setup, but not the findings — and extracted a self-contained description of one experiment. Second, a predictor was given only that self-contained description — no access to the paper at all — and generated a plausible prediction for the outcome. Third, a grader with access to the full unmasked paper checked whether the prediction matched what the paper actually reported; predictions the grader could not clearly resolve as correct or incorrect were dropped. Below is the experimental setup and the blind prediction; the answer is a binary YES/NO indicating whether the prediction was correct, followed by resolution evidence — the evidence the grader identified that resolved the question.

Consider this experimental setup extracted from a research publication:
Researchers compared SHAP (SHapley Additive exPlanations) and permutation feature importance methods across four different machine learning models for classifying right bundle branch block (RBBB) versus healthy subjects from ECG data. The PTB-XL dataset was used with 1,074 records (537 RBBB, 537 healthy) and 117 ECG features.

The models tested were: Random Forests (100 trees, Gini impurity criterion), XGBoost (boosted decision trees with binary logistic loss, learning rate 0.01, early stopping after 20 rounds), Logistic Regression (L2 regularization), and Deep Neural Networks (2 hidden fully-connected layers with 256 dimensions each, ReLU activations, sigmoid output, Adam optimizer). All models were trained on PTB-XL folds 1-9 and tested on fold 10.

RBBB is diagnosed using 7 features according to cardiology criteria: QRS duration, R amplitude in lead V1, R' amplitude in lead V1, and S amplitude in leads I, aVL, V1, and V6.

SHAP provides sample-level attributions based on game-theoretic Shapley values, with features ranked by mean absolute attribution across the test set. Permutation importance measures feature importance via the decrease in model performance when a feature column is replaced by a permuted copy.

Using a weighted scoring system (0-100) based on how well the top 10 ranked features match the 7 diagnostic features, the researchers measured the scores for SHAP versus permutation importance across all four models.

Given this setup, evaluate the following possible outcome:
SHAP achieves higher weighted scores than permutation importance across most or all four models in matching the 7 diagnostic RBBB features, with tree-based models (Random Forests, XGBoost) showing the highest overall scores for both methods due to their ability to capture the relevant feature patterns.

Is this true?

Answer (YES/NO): NO